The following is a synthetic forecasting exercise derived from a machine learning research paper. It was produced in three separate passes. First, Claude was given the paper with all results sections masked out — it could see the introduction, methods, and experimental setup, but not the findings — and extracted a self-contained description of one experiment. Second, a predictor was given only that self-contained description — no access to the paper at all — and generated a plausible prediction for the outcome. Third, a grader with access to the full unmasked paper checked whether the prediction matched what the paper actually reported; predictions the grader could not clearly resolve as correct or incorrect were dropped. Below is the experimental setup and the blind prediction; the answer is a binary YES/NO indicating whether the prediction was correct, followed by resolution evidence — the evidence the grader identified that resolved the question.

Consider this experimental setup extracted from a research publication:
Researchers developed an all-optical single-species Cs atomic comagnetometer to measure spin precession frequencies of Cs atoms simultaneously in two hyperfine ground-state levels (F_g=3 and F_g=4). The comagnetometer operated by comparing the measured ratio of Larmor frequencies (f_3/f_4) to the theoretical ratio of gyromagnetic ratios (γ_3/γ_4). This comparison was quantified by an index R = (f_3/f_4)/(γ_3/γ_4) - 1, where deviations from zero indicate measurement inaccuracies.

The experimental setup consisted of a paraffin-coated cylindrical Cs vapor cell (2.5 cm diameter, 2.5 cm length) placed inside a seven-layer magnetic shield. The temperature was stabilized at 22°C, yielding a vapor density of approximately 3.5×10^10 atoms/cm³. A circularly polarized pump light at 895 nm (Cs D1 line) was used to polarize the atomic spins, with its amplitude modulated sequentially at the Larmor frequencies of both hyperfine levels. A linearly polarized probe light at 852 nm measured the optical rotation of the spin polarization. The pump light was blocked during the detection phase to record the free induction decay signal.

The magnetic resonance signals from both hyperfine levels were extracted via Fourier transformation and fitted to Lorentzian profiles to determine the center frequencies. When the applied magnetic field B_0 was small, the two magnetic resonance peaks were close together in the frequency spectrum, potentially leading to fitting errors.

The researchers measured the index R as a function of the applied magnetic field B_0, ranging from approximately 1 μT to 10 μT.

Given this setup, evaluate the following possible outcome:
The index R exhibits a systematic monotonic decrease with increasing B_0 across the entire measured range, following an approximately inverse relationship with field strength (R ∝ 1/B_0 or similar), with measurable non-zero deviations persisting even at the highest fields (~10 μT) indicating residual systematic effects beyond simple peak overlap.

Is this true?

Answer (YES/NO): NO